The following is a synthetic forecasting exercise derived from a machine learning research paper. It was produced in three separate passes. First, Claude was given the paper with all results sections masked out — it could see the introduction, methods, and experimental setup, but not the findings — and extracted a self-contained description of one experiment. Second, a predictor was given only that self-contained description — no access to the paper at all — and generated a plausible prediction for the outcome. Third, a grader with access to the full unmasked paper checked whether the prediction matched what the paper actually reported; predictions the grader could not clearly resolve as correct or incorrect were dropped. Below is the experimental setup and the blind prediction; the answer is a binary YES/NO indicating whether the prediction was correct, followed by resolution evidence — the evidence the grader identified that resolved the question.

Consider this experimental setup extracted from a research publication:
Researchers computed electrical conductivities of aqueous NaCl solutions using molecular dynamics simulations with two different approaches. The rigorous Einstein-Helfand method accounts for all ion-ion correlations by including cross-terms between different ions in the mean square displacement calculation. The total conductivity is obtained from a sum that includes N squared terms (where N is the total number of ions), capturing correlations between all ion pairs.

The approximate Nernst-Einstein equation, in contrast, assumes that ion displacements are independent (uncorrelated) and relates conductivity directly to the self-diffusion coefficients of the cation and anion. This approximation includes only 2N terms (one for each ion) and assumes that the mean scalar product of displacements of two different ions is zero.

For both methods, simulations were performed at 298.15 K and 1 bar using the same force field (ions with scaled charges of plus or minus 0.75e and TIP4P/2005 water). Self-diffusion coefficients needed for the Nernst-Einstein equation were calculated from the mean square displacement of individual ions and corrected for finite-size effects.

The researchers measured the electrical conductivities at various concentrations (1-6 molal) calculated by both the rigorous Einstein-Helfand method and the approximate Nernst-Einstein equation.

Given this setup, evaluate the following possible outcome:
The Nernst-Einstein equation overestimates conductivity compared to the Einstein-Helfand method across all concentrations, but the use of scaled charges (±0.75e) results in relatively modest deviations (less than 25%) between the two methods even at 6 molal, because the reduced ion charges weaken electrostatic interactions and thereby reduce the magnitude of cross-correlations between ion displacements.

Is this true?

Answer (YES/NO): NO